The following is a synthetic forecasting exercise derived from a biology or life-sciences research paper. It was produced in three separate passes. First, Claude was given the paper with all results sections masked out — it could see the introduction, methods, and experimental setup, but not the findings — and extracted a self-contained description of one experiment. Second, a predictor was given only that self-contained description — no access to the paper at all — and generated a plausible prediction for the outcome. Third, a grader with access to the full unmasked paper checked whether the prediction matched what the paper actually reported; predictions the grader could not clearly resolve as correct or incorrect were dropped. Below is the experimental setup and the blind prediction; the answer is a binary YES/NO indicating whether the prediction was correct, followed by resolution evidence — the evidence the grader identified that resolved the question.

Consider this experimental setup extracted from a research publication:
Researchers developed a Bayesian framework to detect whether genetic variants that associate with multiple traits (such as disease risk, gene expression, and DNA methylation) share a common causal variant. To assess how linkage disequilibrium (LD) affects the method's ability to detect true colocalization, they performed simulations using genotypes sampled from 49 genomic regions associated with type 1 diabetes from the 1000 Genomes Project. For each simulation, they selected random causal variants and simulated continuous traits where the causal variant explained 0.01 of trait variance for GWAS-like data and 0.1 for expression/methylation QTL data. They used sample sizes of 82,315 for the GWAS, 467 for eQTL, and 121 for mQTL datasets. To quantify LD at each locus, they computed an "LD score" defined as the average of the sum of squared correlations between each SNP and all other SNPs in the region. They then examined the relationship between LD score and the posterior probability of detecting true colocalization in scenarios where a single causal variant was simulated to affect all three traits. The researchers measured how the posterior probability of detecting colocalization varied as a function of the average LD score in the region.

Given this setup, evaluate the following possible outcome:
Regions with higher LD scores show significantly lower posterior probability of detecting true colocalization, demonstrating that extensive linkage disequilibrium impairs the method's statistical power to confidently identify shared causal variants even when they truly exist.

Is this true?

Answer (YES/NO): YES